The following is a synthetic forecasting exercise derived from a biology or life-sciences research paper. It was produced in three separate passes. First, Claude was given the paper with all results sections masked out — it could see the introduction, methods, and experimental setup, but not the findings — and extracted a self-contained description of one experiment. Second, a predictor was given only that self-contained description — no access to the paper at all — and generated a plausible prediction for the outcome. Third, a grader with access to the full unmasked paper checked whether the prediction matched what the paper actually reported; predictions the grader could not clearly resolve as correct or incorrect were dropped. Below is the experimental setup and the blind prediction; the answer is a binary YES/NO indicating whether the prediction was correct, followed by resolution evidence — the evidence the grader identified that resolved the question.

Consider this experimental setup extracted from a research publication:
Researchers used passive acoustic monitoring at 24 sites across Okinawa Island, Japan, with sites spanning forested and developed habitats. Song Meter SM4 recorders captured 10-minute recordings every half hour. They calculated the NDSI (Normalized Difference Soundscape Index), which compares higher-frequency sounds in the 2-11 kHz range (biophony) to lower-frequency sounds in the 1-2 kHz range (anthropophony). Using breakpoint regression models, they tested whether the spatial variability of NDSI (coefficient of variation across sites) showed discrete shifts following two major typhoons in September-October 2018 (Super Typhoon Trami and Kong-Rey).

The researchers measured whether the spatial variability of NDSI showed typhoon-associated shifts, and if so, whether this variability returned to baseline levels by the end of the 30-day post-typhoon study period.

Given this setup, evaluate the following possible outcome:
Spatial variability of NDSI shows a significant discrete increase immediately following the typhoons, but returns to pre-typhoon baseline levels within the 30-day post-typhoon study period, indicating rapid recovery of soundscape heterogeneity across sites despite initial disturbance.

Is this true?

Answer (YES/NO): NO